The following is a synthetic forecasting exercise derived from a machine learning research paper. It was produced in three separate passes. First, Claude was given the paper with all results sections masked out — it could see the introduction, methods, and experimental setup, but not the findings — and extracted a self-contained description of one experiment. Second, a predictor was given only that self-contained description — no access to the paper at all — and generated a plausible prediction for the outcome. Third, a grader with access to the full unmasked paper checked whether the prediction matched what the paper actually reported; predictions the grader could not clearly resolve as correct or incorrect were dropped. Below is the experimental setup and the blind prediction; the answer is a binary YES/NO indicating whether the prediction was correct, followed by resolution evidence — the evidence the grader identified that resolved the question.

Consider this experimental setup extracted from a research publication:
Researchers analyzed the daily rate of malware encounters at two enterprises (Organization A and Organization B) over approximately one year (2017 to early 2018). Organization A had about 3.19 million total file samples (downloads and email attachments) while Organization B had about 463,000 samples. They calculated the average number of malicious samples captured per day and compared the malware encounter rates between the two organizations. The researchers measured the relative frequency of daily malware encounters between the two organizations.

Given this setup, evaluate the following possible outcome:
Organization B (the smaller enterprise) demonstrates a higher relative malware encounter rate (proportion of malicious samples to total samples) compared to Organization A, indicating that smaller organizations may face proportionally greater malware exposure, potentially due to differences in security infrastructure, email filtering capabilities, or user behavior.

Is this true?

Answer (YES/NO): YES